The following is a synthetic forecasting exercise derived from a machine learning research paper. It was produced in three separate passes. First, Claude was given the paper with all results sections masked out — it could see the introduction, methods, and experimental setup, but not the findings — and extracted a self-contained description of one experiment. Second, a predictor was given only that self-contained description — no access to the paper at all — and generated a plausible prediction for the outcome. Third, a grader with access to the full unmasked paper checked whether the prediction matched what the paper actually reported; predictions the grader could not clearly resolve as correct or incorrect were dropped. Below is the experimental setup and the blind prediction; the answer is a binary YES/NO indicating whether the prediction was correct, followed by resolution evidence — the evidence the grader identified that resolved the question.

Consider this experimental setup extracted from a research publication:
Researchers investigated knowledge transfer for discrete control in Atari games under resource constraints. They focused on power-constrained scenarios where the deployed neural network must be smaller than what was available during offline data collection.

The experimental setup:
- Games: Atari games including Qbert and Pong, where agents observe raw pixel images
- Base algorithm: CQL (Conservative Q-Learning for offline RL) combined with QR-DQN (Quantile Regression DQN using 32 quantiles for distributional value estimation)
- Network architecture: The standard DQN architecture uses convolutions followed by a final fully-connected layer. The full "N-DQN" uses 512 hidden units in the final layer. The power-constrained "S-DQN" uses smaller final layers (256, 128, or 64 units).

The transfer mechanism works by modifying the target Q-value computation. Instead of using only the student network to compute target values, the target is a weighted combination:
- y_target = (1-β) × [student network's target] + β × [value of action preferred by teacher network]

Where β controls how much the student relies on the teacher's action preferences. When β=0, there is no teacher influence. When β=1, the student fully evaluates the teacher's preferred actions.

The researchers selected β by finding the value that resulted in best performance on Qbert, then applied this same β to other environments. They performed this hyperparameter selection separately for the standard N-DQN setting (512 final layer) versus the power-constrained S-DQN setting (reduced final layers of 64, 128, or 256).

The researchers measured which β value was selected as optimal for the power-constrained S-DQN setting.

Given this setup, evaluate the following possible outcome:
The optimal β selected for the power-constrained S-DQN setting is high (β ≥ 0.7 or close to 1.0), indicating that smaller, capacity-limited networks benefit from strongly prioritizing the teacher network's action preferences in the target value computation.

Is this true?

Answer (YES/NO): YES